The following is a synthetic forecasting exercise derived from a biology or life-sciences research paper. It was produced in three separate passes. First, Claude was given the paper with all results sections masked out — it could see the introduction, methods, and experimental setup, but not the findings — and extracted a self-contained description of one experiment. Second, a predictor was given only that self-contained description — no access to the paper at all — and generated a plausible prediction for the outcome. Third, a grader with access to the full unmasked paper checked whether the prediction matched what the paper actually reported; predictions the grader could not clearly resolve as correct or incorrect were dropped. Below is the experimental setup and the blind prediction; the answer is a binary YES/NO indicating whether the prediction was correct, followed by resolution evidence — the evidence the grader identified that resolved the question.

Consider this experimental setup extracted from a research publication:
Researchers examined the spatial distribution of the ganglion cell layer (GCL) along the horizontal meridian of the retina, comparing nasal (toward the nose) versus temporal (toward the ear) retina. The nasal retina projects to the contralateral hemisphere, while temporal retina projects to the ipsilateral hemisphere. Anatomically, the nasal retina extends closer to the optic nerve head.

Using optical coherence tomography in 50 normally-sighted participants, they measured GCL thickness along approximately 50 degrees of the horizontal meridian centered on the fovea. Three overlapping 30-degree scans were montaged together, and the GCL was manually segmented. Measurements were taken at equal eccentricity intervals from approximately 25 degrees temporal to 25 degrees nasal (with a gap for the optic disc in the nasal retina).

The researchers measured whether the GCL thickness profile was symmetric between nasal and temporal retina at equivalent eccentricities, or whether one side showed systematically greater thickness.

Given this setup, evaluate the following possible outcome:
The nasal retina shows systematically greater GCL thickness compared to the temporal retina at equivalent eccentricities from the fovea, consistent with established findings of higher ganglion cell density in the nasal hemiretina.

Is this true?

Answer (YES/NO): YES